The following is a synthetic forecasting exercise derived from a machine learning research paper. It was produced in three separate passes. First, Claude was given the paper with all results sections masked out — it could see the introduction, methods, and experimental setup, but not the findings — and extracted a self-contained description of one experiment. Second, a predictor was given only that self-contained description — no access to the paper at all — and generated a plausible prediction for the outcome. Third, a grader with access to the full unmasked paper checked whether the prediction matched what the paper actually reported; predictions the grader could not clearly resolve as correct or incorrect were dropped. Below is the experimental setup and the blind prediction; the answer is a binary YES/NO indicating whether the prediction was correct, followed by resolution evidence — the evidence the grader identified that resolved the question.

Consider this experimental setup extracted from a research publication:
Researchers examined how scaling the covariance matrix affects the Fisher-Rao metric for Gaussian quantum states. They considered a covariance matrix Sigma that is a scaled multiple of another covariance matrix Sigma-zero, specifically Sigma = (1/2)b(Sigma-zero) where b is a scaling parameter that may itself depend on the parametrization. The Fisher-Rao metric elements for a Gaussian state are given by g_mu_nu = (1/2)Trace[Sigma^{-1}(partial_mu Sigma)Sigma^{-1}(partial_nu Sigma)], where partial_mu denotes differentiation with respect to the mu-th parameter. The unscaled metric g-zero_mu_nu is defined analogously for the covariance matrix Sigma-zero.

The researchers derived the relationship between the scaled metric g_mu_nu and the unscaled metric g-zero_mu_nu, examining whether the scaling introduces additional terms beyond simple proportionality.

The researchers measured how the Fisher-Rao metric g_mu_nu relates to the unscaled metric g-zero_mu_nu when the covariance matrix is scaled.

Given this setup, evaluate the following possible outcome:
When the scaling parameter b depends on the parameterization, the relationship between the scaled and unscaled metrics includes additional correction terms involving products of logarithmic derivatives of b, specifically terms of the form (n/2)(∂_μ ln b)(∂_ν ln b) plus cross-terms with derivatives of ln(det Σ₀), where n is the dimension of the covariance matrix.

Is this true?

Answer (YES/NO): NO